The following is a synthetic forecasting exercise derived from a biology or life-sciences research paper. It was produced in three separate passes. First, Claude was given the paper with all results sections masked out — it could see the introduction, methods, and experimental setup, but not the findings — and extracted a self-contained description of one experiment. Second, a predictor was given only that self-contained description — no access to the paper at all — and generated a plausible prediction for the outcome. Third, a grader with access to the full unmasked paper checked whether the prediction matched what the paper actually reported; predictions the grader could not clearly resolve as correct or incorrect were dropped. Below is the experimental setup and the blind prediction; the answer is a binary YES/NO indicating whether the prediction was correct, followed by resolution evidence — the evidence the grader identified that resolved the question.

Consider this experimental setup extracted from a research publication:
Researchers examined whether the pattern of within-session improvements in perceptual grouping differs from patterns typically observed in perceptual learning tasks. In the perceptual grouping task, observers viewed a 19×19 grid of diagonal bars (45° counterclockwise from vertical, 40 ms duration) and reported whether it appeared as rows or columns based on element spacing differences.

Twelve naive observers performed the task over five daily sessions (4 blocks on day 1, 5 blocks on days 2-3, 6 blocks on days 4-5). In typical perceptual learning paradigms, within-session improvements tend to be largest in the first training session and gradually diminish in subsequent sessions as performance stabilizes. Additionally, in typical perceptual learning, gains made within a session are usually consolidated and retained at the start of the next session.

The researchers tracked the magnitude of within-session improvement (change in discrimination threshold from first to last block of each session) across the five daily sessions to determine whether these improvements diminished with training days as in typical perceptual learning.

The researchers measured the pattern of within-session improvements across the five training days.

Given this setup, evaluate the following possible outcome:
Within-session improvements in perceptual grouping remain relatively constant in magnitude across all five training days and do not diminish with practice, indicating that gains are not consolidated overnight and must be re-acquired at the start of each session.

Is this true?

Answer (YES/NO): YES